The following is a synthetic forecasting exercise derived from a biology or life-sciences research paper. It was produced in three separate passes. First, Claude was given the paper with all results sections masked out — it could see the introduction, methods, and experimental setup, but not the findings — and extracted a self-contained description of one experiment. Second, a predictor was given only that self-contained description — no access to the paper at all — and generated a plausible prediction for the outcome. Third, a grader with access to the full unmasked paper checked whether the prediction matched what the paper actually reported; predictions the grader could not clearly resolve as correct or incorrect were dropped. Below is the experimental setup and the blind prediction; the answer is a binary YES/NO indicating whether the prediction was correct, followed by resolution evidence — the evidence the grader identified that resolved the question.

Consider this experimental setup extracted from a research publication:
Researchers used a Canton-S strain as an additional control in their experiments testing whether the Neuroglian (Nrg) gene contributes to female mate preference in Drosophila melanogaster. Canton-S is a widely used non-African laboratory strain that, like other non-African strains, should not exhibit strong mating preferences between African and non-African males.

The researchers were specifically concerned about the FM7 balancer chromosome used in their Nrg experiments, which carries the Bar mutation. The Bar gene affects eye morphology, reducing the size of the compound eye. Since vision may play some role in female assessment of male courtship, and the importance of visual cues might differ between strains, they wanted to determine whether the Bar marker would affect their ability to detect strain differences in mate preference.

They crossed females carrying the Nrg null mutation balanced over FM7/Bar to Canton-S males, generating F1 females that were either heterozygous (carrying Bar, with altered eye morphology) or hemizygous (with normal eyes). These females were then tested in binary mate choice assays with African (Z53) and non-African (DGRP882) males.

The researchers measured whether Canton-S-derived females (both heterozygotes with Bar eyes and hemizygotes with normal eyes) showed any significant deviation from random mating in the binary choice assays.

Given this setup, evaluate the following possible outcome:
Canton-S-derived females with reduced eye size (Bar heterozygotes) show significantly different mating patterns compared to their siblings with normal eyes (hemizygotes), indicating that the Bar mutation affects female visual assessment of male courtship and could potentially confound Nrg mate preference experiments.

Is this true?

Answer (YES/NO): NO